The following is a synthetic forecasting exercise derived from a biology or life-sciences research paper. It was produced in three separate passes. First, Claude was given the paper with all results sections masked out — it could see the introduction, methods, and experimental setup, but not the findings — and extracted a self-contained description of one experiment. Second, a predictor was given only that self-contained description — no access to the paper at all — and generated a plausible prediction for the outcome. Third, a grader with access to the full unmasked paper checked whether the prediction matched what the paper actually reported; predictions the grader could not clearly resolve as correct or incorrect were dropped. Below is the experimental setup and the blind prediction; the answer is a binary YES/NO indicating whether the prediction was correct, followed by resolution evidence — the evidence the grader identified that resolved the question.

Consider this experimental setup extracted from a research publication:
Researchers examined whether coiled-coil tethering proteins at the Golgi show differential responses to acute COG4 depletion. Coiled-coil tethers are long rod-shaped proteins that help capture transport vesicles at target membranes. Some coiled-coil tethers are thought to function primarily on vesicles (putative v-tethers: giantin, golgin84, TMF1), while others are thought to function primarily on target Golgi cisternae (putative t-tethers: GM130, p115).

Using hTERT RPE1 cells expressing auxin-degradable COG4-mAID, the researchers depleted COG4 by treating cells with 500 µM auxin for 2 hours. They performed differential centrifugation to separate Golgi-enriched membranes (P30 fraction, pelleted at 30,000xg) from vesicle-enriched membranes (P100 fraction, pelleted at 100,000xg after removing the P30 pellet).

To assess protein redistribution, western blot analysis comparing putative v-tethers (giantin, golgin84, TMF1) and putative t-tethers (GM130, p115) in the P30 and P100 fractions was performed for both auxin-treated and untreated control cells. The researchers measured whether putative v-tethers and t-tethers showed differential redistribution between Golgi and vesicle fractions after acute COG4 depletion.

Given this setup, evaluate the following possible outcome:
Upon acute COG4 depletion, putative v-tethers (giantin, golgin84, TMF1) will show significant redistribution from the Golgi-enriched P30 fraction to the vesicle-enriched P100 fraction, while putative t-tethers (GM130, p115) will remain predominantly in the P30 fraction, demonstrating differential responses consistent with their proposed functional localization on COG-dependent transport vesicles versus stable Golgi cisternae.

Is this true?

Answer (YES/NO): YES